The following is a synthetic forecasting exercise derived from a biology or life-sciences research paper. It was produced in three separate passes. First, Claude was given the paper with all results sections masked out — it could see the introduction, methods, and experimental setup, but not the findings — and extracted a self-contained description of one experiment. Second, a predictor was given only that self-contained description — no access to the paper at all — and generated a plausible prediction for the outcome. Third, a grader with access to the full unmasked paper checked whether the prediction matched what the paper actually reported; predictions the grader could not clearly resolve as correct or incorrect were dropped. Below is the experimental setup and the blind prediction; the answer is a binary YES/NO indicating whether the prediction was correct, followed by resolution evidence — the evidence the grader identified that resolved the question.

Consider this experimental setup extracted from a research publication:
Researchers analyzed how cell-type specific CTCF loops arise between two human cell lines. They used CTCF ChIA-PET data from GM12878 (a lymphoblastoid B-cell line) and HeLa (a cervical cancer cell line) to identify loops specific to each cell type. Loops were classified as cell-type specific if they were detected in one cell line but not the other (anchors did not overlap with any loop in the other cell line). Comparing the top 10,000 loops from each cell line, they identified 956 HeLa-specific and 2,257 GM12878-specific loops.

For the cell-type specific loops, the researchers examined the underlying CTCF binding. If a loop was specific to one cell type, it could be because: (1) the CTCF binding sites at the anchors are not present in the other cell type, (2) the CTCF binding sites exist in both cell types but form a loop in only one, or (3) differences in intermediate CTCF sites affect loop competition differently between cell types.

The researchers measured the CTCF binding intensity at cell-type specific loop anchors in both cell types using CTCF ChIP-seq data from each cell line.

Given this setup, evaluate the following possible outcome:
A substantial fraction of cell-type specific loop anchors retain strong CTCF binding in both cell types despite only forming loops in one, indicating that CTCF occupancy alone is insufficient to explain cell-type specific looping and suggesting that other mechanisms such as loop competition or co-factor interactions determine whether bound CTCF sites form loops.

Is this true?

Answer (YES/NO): NO